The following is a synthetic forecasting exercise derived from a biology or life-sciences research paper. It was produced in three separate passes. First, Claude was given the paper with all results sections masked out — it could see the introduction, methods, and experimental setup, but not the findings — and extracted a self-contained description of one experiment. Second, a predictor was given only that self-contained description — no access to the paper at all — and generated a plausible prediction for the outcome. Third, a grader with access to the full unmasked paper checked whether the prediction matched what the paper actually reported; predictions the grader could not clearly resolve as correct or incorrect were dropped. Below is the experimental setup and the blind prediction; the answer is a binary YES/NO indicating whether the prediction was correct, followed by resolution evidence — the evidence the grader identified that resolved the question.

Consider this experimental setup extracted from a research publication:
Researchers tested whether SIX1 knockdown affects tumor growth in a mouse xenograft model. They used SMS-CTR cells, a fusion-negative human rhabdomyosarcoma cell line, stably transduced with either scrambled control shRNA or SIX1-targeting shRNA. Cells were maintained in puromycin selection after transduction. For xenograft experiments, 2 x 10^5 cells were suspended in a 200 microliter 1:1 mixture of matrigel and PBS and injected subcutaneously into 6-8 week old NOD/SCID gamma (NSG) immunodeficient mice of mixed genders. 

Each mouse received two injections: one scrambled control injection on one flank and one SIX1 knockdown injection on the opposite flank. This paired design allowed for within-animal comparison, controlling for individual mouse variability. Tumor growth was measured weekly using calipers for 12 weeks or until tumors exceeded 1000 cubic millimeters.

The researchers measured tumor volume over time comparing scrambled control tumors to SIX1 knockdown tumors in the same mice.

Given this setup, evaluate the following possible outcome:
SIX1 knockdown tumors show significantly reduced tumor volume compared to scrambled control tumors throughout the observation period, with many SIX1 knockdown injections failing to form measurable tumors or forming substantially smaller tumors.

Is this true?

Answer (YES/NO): YES